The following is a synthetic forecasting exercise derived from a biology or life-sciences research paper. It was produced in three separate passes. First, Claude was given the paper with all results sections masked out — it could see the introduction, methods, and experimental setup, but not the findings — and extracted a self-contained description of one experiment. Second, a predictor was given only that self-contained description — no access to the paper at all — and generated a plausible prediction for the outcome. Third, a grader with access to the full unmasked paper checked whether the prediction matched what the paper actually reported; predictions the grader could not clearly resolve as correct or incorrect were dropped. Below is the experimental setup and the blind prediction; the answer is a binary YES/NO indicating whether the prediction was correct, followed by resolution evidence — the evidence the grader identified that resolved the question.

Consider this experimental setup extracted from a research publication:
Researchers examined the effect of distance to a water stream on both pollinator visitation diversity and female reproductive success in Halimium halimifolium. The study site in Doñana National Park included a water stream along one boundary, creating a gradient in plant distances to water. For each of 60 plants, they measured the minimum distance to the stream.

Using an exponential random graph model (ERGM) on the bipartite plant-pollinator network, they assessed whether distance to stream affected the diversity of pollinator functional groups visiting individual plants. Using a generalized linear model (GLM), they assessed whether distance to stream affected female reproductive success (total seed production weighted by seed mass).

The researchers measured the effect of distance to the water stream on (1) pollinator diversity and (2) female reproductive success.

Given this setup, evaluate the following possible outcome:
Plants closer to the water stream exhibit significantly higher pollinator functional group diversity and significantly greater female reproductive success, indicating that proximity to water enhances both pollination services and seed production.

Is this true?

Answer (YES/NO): YES